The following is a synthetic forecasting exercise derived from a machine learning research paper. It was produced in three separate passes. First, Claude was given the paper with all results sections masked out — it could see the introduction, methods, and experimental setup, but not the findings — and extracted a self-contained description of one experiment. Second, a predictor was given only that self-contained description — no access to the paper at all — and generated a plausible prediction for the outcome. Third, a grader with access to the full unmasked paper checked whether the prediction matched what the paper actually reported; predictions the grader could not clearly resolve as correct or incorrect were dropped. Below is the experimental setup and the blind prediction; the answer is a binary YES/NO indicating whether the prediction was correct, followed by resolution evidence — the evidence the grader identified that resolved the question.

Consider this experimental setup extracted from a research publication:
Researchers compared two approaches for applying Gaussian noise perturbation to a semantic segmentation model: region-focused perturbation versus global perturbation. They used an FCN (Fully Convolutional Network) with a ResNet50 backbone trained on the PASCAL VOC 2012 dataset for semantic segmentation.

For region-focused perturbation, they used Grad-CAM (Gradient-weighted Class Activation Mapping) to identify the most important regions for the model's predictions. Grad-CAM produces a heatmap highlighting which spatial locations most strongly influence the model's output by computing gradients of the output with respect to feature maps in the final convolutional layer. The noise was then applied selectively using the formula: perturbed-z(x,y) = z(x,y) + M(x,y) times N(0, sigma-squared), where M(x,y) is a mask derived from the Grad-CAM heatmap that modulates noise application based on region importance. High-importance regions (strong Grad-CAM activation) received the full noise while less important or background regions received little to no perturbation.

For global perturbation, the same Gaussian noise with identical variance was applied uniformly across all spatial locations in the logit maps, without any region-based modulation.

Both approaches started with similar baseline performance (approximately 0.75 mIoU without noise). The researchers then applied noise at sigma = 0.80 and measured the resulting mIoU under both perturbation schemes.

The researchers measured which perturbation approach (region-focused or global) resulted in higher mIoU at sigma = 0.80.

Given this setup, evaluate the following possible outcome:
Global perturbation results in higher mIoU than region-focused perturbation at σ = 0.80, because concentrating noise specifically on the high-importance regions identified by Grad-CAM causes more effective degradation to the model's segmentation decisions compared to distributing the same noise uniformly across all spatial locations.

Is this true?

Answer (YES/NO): NO